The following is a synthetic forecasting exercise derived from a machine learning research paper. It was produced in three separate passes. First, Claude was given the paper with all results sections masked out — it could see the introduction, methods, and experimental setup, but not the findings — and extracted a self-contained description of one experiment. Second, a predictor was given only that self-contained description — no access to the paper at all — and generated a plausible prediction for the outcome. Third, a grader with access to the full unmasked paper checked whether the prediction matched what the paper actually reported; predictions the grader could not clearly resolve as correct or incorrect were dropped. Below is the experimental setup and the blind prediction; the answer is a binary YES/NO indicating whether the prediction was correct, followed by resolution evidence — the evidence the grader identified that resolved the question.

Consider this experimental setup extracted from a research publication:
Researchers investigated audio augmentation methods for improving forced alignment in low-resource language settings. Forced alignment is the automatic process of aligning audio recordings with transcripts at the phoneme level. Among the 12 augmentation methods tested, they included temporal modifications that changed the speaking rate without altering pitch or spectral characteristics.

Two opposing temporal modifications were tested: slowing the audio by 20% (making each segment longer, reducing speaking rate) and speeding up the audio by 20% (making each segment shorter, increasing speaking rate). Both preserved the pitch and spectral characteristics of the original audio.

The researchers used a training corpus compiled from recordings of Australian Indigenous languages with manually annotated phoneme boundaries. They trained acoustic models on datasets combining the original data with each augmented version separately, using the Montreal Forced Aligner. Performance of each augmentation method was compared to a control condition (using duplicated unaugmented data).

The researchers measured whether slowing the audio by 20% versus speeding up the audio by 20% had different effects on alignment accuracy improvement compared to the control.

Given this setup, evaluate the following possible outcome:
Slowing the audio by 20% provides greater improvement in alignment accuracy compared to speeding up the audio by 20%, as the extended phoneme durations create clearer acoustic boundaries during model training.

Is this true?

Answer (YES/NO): YES